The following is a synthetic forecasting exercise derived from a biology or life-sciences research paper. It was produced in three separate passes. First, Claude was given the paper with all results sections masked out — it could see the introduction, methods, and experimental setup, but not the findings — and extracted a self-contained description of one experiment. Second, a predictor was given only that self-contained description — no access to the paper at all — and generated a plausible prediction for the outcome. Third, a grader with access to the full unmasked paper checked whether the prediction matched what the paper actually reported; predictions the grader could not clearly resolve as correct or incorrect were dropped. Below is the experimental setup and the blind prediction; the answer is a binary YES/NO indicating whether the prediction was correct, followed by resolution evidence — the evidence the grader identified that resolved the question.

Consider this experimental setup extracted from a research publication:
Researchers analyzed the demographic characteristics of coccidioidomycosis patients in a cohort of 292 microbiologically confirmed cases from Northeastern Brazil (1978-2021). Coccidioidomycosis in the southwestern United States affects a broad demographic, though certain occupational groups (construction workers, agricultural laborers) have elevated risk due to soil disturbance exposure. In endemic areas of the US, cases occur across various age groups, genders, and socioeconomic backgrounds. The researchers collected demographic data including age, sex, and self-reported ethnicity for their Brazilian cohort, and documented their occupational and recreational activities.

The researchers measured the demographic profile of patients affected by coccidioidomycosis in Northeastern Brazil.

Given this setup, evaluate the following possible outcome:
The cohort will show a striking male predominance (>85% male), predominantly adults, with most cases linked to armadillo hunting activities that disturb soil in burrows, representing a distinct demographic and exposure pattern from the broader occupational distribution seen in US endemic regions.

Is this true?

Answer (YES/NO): YES